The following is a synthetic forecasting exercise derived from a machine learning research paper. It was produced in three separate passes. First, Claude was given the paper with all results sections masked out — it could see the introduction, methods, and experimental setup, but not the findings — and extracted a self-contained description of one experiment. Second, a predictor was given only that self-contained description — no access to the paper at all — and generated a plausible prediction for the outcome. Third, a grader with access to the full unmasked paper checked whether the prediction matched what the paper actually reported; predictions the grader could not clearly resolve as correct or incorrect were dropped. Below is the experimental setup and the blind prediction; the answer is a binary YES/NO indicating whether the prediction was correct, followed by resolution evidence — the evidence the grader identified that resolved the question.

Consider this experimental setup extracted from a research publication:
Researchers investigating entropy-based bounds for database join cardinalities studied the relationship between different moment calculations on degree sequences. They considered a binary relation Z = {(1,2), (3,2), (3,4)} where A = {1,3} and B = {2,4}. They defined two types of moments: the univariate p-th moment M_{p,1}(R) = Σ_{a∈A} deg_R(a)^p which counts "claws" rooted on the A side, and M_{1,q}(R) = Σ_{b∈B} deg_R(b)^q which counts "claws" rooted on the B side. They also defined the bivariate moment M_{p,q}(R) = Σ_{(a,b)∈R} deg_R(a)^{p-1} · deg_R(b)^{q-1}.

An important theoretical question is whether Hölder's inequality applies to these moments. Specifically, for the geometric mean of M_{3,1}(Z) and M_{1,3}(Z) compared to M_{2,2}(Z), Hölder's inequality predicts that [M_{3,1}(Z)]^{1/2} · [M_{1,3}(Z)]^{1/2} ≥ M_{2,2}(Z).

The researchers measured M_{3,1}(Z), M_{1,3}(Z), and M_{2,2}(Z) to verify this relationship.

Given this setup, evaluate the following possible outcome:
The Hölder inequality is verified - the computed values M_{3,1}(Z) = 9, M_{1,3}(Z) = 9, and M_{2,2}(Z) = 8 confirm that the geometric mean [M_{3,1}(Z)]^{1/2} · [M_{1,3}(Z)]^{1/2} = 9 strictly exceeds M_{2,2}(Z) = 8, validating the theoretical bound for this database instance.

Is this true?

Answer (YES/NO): YES